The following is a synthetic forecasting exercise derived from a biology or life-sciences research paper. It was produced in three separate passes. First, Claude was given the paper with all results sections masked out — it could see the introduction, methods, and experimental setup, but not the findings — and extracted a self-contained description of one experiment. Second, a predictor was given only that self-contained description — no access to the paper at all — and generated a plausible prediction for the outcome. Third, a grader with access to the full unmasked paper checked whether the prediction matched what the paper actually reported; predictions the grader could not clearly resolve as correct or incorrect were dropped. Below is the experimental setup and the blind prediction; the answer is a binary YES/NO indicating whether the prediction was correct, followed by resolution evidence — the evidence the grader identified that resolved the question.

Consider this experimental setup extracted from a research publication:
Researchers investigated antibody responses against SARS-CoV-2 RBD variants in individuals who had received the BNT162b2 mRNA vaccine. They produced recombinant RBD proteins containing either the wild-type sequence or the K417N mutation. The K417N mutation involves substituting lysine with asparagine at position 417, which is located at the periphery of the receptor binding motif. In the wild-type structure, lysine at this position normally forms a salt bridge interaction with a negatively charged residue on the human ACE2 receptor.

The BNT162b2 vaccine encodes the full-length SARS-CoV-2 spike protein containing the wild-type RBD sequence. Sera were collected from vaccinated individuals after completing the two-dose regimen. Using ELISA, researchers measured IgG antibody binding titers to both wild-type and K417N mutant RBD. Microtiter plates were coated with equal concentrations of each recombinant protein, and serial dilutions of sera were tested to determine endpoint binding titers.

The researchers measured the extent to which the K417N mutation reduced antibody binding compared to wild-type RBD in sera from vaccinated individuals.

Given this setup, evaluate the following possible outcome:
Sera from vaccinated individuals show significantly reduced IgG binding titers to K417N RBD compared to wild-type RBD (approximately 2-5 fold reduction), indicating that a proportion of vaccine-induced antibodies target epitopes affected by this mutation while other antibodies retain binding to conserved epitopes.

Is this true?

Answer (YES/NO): YES